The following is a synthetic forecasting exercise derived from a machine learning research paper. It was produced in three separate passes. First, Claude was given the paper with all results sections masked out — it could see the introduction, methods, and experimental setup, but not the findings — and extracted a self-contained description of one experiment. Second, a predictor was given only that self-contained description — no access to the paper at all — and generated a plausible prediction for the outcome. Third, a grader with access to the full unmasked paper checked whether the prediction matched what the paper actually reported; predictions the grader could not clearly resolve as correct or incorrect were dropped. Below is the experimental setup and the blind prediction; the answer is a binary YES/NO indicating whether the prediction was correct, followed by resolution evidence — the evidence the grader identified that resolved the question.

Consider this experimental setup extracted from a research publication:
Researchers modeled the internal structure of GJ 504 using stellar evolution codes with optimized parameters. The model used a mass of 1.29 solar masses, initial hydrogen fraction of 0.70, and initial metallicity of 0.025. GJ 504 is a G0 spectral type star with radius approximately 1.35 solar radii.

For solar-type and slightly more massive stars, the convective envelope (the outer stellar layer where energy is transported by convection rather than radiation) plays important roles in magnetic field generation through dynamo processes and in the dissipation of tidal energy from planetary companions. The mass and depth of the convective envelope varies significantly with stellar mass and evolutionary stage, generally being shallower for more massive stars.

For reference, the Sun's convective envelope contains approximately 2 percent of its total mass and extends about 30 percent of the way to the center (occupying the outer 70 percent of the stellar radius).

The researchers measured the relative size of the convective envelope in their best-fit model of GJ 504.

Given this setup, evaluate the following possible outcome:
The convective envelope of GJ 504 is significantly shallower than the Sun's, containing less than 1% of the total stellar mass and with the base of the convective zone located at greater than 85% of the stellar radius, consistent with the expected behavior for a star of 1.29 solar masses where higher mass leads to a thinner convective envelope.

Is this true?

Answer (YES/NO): NO